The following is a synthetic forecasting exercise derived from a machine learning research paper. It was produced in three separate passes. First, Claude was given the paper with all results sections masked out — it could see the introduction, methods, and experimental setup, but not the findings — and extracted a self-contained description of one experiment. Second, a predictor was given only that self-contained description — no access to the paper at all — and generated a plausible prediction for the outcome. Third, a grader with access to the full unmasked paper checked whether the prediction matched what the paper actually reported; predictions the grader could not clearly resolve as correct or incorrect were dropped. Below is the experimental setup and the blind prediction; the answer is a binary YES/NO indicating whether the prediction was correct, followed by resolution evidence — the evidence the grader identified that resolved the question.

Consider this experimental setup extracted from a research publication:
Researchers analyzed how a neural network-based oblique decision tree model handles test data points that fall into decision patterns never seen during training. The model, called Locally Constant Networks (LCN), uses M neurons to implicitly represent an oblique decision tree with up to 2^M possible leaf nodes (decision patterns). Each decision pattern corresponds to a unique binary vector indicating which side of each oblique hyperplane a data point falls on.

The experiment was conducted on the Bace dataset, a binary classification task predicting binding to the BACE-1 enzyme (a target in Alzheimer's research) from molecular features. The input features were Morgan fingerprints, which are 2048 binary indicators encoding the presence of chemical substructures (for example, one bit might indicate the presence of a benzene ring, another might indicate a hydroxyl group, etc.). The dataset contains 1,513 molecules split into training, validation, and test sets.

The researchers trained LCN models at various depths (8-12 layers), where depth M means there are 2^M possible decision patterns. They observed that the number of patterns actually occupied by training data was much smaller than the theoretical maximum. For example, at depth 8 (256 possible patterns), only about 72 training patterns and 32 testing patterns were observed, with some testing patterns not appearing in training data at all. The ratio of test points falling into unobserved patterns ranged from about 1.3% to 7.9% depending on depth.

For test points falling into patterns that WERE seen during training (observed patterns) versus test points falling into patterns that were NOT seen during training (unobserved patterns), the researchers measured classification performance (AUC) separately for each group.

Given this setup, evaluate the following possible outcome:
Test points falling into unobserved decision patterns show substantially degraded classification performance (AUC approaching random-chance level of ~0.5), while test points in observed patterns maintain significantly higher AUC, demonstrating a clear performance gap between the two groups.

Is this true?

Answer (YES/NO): NO